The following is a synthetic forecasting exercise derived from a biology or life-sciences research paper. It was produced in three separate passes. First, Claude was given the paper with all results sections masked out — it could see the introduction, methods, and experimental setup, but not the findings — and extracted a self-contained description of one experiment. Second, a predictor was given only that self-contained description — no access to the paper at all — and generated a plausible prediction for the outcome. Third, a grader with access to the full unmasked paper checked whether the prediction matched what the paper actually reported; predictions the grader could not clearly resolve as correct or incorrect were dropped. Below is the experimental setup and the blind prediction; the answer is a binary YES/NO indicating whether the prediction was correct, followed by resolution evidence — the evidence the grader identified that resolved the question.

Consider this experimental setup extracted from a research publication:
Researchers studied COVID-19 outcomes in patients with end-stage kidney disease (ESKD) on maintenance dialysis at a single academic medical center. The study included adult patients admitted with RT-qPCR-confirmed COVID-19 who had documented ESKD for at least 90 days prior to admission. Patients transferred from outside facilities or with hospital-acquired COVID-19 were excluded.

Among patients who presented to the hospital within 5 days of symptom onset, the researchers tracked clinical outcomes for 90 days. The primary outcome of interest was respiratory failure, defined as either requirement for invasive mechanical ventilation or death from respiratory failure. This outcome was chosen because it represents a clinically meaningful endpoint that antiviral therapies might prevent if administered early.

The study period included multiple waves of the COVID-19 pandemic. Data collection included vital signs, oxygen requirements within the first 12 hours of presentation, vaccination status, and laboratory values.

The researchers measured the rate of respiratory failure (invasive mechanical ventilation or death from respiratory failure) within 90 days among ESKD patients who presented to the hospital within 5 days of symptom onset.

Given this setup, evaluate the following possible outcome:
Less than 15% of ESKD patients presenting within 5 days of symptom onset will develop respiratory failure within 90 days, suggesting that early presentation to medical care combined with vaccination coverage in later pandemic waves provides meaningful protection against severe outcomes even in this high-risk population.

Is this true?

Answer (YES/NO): NO